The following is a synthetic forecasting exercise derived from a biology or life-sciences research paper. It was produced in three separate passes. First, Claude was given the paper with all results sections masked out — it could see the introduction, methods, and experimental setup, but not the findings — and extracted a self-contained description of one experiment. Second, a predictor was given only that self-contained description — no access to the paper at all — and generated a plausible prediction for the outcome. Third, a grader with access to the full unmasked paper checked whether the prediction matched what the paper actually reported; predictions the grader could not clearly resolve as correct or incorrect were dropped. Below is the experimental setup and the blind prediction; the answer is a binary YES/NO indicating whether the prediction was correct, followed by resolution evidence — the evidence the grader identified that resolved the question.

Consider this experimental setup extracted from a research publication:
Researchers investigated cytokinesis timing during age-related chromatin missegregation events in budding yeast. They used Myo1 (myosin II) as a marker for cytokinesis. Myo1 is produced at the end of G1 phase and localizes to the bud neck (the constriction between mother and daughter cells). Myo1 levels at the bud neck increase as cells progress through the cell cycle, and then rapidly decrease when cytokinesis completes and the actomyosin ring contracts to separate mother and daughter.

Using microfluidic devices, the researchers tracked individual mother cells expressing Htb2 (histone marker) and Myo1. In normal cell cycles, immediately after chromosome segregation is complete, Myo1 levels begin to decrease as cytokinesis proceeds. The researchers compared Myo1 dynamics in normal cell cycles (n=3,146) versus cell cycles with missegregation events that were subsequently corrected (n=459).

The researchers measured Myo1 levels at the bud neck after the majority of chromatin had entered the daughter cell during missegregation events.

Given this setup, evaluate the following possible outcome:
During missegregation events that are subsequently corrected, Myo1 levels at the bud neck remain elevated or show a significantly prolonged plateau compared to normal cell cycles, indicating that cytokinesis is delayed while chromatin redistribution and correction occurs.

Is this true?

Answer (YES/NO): NO